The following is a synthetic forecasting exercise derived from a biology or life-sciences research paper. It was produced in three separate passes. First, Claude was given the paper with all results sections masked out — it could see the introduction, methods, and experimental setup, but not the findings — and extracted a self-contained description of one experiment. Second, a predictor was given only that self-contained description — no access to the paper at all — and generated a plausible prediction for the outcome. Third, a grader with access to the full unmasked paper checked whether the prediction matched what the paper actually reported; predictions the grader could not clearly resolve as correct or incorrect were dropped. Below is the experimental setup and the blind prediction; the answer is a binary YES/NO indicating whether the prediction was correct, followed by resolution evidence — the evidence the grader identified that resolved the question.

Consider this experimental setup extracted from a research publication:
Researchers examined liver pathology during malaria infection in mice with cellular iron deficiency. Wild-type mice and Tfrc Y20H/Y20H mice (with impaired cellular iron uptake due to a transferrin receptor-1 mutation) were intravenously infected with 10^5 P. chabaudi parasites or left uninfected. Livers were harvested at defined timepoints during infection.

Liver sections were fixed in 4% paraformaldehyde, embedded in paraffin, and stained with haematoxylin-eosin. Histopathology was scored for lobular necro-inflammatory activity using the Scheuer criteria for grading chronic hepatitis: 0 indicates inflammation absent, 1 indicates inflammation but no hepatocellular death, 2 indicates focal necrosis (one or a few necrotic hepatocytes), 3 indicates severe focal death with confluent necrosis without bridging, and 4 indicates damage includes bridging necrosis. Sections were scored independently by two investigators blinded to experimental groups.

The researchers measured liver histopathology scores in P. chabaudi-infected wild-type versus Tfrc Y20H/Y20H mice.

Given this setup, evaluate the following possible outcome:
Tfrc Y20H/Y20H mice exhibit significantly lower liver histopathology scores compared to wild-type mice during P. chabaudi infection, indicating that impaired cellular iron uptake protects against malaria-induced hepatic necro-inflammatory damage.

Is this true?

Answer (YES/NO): YES